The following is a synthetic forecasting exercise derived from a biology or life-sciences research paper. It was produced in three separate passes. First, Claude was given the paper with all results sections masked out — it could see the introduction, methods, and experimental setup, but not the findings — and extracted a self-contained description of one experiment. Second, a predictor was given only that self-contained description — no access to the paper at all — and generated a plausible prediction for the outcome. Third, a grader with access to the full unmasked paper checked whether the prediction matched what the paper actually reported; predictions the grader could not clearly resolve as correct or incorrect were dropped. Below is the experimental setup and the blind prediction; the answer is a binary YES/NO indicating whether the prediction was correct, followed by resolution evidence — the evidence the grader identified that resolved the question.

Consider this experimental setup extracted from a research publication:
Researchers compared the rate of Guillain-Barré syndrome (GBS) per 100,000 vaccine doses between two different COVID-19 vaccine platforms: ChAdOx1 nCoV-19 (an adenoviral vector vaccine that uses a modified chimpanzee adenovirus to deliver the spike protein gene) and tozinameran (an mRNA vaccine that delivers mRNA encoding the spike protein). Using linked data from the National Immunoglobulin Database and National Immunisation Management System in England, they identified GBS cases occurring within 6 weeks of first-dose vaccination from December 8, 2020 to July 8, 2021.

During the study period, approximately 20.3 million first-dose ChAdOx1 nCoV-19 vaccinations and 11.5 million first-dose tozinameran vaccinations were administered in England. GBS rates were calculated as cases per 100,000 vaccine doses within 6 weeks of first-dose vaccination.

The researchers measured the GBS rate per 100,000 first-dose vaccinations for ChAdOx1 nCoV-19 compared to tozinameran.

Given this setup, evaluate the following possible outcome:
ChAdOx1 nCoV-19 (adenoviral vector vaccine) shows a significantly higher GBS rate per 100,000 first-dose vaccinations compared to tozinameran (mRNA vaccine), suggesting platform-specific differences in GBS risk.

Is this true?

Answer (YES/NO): YES